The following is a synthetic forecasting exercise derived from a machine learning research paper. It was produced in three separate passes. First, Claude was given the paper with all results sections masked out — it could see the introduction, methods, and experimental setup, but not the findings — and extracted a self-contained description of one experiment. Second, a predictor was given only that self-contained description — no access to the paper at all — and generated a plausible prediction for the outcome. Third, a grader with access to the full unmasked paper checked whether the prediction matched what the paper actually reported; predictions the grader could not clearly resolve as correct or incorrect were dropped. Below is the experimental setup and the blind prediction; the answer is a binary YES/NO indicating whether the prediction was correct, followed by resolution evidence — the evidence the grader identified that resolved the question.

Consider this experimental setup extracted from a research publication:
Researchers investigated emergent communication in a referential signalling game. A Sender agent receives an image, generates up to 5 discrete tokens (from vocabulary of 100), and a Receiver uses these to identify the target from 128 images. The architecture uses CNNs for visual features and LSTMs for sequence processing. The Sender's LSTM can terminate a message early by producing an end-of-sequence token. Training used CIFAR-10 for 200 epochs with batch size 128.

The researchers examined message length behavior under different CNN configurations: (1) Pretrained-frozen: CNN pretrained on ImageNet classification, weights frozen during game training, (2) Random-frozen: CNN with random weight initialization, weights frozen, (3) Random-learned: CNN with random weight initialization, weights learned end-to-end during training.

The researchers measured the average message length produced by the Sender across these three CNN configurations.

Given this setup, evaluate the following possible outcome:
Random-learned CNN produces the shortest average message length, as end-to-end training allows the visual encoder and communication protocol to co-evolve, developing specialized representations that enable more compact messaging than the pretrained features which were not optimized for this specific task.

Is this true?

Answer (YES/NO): YES